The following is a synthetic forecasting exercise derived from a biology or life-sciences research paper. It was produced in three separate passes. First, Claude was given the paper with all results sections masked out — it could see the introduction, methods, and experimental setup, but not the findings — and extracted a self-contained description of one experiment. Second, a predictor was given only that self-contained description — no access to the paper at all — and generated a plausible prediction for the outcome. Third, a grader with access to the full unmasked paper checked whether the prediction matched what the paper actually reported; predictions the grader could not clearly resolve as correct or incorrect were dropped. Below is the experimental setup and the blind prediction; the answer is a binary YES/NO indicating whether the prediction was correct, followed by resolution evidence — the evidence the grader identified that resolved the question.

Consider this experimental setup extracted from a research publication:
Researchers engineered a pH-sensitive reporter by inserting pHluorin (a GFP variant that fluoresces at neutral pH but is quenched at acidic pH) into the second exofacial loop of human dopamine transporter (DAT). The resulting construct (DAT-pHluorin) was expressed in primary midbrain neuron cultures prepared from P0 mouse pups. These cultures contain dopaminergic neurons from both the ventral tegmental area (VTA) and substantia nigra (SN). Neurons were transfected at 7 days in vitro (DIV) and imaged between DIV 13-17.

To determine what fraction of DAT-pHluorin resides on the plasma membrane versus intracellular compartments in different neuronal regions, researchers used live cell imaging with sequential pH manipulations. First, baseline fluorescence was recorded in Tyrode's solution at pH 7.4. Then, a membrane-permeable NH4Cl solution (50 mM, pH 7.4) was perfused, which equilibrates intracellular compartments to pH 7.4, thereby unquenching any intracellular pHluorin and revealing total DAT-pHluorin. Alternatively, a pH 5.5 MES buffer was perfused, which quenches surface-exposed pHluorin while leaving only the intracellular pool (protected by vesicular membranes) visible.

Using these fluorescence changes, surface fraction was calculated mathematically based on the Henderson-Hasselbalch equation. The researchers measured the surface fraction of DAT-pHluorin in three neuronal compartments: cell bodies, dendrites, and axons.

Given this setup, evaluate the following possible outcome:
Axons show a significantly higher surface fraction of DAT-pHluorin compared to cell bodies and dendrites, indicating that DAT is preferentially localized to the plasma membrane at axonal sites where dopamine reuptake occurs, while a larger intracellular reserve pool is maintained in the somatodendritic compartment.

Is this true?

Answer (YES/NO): YES